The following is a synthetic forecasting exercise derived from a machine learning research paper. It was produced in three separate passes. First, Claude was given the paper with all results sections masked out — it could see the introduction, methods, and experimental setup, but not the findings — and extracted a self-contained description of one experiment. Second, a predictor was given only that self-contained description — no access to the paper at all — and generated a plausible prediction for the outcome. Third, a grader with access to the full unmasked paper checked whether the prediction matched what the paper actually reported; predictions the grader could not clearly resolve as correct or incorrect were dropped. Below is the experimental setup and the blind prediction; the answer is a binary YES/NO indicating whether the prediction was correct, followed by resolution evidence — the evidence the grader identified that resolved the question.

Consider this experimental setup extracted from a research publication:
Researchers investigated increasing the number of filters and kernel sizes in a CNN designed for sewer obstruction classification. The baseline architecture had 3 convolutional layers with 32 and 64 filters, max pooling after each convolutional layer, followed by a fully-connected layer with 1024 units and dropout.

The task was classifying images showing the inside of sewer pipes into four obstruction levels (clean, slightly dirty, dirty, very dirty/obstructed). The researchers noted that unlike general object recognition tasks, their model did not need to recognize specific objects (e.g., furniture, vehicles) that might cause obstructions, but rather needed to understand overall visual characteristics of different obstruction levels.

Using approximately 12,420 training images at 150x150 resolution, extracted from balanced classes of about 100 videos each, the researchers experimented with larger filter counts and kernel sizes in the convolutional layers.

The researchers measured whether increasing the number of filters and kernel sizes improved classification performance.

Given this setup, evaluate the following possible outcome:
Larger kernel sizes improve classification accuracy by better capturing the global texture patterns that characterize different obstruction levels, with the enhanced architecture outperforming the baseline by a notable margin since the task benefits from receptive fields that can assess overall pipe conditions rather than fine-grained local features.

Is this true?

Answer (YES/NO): NO